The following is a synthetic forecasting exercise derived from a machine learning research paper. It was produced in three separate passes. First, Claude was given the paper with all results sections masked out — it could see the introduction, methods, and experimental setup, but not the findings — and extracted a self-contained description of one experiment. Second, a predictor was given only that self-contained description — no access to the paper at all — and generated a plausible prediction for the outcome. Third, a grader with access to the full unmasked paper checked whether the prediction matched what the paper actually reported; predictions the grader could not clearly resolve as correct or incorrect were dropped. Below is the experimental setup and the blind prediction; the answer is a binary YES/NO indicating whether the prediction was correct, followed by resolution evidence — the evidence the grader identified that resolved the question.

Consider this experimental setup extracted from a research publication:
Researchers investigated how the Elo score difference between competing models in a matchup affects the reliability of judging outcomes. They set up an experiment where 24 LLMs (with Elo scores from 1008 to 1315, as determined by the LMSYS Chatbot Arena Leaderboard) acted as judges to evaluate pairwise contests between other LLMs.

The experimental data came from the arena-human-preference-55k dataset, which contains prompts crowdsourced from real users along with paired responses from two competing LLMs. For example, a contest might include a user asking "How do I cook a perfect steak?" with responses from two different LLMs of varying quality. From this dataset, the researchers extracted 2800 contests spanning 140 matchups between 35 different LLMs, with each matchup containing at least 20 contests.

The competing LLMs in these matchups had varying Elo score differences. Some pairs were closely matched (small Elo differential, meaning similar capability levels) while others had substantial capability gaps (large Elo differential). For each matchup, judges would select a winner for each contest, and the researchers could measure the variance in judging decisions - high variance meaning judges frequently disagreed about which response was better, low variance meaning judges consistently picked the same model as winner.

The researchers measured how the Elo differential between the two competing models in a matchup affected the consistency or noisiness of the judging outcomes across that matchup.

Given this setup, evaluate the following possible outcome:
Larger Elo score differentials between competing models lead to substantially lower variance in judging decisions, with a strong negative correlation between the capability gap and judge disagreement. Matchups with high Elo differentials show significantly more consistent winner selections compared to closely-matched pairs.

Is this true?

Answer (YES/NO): NO